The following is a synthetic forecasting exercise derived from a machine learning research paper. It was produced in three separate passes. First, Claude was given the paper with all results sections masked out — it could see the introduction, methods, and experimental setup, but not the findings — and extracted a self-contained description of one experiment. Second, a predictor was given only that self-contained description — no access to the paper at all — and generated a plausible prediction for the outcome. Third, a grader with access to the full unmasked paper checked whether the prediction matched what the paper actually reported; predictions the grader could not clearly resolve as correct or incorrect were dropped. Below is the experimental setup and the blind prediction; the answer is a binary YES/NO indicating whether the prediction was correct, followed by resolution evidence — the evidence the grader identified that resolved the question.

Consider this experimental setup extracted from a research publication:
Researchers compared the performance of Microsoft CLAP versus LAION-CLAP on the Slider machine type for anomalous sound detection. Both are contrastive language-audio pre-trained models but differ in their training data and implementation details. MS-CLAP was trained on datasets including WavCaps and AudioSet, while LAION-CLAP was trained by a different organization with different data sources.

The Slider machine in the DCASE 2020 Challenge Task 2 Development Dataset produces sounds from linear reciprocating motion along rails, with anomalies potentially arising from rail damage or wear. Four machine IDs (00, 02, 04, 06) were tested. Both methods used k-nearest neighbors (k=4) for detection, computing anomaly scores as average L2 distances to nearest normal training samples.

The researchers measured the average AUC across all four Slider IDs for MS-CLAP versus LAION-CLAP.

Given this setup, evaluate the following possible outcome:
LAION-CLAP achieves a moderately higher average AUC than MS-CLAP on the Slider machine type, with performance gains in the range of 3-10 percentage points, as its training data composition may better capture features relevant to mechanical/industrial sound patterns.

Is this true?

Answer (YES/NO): NO